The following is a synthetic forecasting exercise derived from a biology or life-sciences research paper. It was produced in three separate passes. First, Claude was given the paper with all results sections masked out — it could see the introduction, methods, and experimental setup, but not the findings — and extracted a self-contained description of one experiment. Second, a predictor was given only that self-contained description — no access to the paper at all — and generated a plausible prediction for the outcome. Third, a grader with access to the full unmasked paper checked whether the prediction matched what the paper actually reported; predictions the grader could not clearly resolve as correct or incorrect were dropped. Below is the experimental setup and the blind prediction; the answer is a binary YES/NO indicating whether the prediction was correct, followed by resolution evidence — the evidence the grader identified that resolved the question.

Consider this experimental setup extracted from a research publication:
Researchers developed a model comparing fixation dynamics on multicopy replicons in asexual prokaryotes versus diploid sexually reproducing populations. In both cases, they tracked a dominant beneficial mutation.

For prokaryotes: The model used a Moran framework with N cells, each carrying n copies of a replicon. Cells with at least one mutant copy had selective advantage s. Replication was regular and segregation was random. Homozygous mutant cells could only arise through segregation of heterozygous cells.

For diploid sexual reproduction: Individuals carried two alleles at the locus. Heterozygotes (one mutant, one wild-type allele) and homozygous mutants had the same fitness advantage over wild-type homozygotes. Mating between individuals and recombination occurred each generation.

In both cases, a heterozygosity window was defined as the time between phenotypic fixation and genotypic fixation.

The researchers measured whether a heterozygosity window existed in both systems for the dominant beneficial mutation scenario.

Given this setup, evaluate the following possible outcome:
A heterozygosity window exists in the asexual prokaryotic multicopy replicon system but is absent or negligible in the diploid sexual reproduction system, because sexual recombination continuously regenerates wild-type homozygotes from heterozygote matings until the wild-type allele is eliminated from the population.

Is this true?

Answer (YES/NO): NO